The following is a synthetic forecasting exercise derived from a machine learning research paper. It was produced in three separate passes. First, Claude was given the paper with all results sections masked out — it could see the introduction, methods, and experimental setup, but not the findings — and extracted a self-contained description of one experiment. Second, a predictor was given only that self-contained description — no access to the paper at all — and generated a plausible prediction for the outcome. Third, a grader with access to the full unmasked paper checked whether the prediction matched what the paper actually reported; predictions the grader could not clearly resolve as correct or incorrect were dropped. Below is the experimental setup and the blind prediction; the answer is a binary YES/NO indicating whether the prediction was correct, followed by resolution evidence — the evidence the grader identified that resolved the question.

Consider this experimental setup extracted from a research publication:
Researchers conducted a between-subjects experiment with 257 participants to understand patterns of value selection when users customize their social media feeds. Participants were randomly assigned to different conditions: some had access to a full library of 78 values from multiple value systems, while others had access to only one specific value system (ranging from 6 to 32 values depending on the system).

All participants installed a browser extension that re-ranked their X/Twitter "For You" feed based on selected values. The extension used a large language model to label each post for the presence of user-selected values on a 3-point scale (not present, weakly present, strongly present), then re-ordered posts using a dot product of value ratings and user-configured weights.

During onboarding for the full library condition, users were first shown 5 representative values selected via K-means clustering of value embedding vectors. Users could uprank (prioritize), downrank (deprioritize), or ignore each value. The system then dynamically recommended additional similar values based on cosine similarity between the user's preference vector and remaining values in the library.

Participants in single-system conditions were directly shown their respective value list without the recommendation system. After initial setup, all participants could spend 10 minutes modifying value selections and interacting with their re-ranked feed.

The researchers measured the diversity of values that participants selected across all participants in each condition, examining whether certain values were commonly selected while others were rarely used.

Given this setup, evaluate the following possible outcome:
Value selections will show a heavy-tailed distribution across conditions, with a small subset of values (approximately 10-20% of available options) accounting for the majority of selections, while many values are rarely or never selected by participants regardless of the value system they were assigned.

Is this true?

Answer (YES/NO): NO